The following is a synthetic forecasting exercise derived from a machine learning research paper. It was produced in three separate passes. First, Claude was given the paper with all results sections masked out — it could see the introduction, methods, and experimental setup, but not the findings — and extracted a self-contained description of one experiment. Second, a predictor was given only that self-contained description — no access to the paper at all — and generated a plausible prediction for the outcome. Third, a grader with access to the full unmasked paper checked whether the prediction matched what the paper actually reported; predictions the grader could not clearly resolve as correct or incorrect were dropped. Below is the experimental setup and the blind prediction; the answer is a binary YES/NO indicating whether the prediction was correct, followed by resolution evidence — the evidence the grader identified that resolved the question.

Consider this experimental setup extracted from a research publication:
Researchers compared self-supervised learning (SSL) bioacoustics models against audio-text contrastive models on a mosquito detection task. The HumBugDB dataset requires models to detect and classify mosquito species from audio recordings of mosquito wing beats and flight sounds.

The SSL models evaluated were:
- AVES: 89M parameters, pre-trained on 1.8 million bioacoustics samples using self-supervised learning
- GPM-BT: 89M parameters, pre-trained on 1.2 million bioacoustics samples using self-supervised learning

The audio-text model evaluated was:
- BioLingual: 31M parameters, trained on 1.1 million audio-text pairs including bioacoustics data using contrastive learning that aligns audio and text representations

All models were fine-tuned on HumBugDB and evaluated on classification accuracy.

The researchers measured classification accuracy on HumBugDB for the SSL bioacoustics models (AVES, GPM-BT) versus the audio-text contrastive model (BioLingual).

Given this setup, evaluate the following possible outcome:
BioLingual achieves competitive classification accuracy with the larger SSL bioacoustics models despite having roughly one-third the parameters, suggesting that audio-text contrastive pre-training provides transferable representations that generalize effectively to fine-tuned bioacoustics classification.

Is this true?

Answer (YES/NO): YES